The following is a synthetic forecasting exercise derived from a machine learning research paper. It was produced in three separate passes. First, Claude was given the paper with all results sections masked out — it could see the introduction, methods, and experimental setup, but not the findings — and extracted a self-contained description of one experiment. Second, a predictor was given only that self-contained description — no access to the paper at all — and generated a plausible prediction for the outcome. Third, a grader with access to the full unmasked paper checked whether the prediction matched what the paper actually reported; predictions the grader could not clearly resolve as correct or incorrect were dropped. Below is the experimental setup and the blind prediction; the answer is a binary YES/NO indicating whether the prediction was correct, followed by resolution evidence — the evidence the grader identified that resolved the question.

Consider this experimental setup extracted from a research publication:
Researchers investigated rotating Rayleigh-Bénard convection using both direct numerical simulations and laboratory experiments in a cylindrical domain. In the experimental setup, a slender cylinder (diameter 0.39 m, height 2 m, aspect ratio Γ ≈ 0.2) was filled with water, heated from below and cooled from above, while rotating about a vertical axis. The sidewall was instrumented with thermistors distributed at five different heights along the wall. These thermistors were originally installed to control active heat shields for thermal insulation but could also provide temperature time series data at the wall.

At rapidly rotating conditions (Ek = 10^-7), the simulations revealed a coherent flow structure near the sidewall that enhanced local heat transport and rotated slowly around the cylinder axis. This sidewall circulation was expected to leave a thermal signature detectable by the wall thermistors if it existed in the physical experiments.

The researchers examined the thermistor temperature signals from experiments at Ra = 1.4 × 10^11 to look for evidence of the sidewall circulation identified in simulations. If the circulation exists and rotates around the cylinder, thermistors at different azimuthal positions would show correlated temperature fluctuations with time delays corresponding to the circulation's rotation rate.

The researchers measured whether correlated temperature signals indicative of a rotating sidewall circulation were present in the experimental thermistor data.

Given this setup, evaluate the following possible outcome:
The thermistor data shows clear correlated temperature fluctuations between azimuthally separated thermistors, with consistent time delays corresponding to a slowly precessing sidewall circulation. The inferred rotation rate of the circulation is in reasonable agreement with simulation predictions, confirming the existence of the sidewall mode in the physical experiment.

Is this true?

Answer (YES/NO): YES